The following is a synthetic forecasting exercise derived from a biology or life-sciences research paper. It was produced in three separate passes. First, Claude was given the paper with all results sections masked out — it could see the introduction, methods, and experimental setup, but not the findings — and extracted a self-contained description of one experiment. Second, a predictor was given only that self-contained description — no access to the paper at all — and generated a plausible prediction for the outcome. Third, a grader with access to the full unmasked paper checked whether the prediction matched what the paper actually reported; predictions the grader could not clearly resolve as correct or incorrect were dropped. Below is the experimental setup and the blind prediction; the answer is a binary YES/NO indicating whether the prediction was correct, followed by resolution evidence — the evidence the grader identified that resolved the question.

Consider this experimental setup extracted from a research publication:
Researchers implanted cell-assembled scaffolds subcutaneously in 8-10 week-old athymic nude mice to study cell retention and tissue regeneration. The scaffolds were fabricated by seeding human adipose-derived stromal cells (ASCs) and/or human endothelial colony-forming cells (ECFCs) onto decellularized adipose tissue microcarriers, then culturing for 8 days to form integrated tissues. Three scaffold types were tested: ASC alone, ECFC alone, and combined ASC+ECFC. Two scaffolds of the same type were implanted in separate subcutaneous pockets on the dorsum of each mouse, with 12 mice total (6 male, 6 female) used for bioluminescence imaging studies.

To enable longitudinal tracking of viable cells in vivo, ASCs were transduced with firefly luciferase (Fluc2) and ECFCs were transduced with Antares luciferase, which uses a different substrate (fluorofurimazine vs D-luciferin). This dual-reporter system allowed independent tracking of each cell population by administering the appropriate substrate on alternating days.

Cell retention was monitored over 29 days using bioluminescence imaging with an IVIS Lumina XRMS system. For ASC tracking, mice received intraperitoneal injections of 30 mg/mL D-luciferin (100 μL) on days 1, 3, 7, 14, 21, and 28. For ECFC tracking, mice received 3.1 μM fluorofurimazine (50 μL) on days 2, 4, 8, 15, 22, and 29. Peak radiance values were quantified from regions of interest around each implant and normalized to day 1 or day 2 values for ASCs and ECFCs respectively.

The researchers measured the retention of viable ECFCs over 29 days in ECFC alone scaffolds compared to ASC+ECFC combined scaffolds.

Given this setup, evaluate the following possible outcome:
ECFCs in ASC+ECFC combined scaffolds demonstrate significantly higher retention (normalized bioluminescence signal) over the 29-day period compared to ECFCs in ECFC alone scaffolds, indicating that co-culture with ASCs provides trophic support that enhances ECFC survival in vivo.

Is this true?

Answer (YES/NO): YES